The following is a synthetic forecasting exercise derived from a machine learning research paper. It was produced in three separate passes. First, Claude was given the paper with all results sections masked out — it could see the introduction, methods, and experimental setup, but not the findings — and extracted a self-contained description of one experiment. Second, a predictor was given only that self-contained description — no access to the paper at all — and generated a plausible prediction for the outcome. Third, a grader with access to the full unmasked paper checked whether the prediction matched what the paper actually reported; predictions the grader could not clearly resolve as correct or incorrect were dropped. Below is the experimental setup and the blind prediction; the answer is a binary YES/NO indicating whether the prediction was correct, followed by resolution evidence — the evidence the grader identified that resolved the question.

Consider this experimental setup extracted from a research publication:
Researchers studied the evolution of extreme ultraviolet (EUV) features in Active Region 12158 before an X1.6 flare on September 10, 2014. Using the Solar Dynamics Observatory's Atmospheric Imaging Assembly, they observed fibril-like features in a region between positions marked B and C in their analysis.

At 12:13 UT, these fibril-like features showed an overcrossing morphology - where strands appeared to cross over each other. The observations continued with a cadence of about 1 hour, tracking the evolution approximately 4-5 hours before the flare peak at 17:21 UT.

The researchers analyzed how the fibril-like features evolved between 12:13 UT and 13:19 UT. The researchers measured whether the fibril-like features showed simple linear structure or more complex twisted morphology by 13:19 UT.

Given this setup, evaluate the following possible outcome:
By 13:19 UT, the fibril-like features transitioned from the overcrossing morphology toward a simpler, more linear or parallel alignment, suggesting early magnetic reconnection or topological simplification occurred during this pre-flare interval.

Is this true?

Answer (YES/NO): NO